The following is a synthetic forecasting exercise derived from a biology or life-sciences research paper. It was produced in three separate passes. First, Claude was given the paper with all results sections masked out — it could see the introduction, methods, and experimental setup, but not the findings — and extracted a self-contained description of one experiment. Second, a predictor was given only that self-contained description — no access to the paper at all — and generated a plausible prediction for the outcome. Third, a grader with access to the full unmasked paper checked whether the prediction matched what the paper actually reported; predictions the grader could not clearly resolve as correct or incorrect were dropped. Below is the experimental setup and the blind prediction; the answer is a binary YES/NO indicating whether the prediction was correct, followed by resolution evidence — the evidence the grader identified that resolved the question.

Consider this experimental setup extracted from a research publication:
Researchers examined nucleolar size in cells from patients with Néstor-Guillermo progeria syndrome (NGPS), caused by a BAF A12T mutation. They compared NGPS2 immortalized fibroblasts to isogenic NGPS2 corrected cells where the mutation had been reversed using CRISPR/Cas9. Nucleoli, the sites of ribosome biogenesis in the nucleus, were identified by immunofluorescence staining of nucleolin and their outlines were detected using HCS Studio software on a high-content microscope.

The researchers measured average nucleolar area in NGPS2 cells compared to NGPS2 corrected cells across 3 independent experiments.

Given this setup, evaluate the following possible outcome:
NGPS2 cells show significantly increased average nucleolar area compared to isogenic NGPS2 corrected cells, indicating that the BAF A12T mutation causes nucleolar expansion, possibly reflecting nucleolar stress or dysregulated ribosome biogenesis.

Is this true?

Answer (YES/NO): YES